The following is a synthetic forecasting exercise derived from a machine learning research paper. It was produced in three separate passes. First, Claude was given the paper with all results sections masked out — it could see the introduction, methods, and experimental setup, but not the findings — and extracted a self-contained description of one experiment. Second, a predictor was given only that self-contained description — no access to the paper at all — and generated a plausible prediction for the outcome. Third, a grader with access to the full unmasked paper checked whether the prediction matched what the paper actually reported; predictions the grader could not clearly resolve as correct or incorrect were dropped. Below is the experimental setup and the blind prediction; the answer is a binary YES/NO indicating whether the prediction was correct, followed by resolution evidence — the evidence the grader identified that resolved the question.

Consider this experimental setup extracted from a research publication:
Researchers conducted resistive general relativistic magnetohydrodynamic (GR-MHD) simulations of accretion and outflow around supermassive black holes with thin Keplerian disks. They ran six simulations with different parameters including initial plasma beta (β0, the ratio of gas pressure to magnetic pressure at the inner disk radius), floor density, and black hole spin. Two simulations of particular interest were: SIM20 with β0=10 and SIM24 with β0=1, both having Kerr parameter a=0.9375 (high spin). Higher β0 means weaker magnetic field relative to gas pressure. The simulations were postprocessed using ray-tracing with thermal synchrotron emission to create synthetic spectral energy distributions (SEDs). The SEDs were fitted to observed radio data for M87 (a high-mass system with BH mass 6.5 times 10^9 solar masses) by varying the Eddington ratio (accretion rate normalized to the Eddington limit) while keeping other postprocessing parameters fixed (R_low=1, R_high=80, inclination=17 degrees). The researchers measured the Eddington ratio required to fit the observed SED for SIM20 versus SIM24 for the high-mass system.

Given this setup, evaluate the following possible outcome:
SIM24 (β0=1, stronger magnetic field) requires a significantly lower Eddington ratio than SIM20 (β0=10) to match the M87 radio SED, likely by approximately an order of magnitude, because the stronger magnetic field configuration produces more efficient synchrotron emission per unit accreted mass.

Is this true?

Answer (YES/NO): NO